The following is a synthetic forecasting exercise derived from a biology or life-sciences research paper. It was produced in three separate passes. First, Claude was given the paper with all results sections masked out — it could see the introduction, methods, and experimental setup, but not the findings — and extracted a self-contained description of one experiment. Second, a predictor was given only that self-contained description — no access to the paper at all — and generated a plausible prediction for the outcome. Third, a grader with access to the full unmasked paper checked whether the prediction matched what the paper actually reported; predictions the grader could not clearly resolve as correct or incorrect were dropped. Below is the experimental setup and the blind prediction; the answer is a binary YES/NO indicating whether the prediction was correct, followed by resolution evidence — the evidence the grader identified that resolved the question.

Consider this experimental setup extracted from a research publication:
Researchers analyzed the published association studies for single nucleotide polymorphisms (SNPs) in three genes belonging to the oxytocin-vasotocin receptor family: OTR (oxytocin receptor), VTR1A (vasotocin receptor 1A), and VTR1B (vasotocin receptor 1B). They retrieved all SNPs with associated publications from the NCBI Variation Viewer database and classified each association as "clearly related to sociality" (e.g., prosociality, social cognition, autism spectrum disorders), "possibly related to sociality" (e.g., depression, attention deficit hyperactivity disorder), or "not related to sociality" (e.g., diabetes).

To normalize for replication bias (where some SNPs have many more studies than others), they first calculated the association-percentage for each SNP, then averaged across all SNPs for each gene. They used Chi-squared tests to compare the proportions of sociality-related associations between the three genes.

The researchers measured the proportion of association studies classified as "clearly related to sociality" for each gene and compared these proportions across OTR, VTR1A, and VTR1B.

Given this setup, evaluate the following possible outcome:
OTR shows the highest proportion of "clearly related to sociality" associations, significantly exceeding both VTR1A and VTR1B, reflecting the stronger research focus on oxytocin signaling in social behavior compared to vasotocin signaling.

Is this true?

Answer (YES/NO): NO